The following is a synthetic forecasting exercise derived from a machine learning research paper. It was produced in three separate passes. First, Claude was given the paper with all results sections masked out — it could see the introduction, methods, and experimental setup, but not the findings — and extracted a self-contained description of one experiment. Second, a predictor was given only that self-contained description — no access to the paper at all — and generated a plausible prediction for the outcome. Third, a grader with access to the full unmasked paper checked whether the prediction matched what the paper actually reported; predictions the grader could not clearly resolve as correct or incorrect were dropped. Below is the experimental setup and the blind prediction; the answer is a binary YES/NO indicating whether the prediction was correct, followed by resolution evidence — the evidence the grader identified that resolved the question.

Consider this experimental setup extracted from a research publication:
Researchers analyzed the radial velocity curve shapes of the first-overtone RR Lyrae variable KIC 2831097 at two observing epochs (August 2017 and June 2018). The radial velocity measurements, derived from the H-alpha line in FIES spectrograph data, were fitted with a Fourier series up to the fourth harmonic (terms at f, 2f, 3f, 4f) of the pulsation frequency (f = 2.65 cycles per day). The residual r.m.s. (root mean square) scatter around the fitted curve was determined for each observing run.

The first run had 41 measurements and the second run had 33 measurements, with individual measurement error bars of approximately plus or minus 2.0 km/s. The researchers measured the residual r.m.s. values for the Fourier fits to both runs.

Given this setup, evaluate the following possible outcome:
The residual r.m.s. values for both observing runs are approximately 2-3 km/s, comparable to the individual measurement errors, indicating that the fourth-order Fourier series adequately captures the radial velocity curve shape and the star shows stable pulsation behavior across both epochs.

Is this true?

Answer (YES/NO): YES